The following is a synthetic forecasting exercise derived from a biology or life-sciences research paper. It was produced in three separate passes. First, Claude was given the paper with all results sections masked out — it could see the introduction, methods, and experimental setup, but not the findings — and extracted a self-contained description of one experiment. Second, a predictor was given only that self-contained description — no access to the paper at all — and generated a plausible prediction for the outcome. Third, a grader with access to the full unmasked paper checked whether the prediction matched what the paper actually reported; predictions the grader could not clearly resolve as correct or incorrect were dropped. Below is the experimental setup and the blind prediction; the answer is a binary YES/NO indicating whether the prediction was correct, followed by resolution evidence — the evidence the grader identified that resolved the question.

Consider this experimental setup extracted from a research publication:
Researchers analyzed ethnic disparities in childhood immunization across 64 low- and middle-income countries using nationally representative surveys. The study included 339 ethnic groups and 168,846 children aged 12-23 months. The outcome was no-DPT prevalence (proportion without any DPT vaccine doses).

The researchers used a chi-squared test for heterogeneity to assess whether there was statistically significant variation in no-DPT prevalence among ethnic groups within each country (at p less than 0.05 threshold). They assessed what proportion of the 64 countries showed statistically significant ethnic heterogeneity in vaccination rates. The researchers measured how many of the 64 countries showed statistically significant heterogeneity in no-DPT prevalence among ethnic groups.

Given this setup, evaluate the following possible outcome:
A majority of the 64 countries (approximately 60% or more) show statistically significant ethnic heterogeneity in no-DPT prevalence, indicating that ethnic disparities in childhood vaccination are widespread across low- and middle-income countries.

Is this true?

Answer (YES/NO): NO